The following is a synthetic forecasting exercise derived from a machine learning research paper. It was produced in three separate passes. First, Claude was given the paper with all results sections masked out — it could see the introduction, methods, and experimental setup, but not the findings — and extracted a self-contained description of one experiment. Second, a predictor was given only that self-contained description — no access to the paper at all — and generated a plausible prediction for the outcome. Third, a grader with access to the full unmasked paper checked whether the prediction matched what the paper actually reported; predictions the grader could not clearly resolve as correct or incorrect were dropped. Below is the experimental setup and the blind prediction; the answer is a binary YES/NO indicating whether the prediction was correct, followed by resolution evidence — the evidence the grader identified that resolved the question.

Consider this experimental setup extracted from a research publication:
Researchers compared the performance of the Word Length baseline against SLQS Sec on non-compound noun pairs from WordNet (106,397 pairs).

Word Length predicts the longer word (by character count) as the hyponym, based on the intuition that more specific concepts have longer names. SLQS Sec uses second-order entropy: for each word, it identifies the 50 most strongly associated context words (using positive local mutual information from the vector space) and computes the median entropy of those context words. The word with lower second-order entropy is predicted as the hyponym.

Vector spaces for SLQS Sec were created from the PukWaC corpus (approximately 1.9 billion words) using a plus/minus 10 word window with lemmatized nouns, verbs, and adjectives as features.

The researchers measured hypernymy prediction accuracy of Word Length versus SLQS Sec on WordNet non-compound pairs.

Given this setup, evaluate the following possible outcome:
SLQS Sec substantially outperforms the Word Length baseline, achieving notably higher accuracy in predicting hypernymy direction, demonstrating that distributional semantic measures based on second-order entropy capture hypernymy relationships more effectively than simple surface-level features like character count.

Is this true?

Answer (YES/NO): YES